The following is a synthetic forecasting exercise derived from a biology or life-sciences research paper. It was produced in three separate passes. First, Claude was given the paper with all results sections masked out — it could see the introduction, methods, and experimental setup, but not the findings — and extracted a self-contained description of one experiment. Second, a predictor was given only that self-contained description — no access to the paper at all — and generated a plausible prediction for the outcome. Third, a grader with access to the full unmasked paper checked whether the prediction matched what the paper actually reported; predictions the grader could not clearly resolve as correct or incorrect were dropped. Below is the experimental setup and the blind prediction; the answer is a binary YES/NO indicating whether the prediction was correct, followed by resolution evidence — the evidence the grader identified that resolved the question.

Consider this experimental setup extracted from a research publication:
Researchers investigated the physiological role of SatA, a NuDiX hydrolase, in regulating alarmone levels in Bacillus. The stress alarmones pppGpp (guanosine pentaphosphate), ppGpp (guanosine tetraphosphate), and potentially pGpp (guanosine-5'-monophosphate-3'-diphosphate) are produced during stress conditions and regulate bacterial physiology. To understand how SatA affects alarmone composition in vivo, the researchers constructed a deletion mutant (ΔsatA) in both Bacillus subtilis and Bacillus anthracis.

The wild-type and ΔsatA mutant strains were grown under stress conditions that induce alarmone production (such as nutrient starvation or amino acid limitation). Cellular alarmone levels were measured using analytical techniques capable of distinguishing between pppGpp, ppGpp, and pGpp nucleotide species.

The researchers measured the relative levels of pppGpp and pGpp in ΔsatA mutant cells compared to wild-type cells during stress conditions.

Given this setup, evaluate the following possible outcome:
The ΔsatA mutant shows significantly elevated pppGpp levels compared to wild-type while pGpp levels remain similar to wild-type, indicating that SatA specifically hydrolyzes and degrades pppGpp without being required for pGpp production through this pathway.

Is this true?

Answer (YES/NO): NO